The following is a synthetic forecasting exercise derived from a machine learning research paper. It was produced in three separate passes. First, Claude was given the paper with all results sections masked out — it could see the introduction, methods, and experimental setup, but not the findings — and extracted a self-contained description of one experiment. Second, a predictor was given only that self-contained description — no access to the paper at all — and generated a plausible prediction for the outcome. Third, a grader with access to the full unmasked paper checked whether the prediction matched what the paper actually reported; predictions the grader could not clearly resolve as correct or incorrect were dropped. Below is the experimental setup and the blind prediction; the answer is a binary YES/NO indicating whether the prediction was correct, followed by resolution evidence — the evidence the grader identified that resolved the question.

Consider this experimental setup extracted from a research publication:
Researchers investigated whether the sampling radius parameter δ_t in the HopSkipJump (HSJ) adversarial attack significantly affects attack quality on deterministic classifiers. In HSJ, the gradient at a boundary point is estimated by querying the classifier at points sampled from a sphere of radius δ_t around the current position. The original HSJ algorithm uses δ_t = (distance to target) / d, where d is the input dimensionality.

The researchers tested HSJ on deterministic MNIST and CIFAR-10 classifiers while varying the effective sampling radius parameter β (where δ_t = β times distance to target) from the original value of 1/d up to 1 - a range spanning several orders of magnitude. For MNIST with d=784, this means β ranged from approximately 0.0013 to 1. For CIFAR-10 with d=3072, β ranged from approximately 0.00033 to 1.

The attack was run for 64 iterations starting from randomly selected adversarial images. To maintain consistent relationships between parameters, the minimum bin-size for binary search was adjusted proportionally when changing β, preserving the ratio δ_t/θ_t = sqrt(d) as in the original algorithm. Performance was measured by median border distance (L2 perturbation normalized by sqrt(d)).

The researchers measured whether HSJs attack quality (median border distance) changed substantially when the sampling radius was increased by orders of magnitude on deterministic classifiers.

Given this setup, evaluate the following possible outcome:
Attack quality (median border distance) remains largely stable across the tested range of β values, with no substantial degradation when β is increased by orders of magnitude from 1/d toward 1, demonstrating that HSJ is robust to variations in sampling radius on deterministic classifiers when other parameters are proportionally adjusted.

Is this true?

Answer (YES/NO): YES